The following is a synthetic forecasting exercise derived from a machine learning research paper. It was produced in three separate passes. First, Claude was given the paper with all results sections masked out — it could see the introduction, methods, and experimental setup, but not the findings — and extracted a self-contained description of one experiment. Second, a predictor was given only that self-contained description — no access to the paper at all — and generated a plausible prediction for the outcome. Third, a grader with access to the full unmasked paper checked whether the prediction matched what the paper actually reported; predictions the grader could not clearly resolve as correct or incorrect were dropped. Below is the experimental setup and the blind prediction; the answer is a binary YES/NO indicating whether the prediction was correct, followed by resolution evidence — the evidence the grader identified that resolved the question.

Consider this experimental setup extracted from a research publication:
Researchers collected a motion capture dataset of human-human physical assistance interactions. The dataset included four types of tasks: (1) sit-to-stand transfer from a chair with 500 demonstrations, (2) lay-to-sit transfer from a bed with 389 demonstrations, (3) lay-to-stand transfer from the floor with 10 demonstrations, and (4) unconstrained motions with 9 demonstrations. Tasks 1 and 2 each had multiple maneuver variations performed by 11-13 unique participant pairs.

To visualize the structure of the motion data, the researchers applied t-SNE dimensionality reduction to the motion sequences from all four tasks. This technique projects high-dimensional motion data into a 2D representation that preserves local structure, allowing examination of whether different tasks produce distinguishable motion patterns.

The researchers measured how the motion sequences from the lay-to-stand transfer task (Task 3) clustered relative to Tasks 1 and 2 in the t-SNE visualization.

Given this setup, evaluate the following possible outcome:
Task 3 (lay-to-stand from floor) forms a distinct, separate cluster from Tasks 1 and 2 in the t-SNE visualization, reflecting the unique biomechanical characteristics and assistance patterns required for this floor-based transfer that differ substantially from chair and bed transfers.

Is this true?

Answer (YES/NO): NO